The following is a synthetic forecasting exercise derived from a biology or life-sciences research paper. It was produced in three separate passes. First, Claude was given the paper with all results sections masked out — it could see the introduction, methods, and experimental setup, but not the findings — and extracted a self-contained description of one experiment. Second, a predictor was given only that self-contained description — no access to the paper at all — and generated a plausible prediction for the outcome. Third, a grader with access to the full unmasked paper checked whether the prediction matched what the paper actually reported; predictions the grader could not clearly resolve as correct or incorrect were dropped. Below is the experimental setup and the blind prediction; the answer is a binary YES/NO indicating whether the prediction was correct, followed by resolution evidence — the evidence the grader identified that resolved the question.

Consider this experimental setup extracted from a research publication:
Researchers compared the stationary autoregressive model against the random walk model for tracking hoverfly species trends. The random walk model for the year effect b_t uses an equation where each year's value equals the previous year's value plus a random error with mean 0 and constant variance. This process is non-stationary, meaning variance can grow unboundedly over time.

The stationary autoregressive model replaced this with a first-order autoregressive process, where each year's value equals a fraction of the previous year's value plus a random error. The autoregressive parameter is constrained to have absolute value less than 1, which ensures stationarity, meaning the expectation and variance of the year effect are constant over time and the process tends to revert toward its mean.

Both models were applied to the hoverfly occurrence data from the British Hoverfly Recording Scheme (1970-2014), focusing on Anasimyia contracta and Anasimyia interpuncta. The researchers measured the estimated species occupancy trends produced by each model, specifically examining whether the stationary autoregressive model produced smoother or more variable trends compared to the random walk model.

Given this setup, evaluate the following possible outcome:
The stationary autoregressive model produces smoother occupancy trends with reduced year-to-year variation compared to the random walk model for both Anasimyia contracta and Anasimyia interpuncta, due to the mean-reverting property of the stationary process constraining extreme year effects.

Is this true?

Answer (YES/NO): NO